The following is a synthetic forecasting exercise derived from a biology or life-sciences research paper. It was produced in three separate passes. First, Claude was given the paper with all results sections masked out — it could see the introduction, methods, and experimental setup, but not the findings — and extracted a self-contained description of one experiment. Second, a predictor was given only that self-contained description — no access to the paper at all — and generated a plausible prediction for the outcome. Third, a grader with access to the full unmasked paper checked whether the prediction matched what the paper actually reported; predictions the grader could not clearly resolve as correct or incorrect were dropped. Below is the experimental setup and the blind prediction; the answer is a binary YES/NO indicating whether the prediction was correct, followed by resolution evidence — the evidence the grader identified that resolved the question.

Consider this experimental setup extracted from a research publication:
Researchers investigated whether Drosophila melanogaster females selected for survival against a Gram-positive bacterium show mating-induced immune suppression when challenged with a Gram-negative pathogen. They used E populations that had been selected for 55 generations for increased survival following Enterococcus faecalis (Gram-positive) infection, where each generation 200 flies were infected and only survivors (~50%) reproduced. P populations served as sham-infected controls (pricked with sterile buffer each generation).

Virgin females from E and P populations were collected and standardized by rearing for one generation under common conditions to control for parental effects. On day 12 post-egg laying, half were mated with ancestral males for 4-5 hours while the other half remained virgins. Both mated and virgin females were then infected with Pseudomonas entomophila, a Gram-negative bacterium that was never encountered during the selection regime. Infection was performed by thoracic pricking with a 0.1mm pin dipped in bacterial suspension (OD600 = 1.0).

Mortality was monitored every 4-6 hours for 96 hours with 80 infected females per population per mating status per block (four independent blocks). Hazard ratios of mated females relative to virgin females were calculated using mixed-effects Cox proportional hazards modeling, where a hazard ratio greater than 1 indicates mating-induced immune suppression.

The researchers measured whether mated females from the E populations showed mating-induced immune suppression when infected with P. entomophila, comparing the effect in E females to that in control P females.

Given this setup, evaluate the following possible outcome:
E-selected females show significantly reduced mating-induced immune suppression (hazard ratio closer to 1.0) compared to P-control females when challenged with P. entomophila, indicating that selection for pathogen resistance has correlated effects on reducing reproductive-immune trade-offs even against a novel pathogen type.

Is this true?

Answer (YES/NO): YES